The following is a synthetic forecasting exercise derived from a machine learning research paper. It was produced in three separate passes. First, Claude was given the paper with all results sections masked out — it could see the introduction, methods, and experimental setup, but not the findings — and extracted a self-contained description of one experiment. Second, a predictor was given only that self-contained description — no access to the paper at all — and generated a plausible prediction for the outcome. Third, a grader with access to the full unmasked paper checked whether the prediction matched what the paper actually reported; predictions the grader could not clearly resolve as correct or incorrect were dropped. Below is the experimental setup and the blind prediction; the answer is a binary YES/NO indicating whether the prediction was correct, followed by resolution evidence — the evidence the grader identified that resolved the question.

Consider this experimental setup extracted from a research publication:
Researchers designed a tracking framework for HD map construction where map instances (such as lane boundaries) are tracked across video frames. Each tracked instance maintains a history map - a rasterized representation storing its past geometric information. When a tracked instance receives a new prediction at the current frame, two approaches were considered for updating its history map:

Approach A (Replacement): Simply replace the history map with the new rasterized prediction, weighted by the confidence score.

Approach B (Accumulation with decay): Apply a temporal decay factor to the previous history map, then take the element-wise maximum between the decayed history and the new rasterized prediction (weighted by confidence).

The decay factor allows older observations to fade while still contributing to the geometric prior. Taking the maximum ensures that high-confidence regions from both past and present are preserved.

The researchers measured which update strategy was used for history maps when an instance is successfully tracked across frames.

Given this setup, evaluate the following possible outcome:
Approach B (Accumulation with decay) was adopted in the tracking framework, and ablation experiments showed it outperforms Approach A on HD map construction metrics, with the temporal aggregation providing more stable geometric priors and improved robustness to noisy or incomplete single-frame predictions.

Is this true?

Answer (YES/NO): NO